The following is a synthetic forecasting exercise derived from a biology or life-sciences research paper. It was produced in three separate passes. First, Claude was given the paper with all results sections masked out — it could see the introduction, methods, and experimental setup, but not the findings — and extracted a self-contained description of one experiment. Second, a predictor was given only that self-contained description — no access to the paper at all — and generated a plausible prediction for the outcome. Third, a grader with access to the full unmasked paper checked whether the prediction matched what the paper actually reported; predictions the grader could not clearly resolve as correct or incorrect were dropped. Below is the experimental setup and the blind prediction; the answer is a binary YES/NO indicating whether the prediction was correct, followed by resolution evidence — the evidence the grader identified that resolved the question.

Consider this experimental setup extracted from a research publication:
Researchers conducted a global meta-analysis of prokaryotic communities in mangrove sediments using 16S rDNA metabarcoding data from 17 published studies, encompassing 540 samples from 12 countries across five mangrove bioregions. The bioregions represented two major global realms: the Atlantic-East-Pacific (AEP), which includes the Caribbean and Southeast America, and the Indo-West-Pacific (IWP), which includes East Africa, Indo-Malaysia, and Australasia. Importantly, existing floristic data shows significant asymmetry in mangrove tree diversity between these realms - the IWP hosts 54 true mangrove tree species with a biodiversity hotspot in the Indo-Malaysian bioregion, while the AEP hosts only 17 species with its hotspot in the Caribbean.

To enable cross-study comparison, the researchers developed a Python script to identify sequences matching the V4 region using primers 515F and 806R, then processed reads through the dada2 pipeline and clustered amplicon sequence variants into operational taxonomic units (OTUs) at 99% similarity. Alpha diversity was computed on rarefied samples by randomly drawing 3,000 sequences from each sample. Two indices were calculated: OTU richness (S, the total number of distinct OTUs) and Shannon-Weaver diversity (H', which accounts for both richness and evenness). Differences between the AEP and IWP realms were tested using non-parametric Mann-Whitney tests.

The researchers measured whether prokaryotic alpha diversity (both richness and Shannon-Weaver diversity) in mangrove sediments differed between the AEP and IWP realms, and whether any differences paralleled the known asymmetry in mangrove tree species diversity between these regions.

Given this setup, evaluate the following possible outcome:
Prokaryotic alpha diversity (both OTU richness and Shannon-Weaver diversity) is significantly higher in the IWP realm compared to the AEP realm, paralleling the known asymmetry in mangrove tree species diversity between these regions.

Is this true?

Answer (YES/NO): NO